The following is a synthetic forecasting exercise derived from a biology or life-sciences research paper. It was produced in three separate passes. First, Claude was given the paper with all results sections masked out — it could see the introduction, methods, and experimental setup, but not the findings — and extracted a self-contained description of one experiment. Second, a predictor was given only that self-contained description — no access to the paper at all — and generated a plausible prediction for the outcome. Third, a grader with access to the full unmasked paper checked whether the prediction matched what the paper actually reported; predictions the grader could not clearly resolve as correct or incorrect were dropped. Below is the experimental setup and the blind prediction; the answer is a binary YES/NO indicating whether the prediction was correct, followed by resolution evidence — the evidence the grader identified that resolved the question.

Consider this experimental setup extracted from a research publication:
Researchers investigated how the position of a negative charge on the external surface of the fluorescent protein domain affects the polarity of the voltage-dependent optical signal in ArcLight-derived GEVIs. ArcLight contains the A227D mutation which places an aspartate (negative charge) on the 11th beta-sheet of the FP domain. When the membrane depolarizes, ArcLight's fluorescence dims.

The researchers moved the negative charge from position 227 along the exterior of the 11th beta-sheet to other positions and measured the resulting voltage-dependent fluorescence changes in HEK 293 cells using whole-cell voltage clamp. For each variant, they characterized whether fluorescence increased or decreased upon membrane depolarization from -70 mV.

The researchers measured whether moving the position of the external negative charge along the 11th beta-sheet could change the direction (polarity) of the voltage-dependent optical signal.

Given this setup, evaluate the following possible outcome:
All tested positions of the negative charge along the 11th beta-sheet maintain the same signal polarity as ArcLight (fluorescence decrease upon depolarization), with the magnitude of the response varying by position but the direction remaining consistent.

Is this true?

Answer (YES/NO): NO